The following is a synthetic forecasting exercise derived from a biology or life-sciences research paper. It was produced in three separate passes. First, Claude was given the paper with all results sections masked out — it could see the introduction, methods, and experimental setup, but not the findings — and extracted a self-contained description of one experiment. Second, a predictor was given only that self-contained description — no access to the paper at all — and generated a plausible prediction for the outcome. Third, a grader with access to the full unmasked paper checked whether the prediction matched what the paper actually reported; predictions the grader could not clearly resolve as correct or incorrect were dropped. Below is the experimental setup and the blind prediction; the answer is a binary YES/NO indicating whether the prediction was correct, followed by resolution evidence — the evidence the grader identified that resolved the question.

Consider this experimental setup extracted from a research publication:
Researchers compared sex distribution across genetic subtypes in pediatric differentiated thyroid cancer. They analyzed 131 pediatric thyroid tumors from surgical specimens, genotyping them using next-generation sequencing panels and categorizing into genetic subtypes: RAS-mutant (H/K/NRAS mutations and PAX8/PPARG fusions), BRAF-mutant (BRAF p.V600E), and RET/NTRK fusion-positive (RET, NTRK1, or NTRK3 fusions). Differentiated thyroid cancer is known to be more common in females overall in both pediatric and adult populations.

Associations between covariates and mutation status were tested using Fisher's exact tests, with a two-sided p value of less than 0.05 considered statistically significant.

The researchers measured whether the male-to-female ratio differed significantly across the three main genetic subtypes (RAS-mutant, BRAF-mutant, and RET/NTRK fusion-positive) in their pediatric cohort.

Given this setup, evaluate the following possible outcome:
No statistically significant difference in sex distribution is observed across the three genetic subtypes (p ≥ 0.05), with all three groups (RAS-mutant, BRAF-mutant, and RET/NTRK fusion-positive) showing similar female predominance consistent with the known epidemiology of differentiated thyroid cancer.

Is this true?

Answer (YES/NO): YES